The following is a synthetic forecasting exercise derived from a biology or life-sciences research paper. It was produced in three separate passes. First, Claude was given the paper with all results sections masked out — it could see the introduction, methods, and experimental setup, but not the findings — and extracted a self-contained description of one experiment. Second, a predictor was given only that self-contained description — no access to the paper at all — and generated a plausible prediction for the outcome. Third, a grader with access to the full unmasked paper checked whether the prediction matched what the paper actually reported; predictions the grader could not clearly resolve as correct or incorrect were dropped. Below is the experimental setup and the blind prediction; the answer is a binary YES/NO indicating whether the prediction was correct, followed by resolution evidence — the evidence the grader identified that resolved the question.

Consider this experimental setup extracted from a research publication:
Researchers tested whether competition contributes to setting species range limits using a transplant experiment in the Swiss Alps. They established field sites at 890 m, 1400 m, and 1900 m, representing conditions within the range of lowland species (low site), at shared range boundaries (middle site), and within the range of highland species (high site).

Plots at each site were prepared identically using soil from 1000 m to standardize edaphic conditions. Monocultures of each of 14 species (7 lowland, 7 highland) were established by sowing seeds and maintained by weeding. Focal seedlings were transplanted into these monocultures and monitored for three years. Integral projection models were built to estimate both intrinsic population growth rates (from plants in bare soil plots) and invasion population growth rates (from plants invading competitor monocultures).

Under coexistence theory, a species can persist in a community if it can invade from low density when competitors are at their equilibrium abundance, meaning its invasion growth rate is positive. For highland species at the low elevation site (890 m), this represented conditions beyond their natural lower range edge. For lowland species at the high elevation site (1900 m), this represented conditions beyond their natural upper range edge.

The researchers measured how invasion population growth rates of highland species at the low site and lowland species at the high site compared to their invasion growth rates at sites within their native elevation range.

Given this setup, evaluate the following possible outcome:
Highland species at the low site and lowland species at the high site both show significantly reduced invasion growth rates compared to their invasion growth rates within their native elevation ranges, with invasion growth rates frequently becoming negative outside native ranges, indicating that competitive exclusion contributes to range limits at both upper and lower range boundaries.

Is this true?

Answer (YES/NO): NO